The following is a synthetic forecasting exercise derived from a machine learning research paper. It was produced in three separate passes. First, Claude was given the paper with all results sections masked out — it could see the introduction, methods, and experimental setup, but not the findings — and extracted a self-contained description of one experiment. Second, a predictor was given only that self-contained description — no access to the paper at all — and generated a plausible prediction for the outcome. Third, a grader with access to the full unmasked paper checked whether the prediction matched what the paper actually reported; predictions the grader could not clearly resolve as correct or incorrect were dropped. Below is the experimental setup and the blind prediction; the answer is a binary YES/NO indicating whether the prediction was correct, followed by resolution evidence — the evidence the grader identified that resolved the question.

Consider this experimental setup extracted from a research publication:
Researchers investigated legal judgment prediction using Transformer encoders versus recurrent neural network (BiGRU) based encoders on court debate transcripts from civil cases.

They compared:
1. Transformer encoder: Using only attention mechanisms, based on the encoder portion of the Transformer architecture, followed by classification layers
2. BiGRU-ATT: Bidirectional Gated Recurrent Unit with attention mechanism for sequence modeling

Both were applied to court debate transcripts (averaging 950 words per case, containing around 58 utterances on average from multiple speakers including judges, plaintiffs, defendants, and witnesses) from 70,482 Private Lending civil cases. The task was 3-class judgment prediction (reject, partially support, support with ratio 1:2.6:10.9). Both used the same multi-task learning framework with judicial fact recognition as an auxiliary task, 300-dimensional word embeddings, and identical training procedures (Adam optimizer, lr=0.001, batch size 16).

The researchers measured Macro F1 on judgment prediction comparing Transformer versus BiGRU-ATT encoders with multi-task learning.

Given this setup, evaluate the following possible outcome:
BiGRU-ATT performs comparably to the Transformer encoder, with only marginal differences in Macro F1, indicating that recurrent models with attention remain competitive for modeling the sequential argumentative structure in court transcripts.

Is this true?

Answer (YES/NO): YES